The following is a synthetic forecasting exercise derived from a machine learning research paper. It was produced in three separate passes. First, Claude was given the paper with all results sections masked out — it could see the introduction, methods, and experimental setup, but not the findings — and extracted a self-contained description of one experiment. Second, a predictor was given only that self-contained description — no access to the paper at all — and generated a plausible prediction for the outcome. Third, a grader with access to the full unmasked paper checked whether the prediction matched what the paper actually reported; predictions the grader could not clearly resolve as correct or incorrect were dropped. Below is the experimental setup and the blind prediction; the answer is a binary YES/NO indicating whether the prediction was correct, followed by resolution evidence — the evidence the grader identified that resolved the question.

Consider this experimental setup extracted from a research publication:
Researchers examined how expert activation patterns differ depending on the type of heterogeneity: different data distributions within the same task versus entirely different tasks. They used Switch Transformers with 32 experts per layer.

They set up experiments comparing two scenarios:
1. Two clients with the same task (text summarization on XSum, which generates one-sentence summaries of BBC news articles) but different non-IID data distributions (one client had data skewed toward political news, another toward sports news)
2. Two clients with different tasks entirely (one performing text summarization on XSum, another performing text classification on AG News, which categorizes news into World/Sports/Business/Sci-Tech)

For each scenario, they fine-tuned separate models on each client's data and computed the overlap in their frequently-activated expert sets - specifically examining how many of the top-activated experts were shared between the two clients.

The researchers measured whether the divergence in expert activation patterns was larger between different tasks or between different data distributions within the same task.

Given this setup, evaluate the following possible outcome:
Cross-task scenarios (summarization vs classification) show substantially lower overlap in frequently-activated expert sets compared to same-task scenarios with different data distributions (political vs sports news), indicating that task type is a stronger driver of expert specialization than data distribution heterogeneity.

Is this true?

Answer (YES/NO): YES